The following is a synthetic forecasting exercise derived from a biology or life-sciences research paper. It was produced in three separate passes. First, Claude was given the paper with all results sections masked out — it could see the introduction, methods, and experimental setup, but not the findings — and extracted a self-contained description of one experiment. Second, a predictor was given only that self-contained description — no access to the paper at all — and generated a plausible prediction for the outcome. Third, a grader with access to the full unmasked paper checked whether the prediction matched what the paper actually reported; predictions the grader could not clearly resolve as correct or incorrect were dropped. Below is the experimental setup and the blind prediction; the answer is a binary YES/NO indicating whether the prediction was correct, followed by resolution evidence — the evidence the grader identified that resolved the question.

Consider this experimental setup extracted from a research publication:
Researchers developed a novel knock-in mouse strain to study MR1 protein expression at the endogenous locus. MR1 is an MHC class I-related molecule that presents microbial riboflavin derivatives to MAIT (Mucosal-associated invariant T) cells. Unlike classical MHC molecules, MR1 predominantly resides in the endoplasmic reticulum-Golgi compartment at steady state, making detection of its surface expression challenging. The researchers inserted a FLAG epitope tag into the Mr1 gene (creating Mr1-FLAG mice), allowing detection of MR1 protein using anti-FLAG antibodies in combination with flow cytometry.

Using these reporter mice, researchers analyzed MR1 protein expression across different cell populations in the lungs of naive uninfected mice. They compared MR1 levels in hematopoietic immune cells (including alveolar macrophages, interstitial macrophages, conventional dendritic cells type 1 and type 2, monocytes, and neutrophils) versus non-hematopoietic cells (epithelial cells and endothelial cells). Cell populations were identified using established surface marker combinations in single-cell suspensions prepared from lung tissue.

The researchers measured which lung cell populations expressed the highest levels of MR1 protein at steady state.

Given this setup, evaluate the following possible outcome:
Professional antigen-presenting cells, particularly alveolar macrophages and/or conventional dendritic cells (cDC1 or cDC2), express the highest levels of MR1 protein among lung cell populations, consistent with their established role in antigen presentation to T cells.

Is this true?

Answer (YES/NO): NO